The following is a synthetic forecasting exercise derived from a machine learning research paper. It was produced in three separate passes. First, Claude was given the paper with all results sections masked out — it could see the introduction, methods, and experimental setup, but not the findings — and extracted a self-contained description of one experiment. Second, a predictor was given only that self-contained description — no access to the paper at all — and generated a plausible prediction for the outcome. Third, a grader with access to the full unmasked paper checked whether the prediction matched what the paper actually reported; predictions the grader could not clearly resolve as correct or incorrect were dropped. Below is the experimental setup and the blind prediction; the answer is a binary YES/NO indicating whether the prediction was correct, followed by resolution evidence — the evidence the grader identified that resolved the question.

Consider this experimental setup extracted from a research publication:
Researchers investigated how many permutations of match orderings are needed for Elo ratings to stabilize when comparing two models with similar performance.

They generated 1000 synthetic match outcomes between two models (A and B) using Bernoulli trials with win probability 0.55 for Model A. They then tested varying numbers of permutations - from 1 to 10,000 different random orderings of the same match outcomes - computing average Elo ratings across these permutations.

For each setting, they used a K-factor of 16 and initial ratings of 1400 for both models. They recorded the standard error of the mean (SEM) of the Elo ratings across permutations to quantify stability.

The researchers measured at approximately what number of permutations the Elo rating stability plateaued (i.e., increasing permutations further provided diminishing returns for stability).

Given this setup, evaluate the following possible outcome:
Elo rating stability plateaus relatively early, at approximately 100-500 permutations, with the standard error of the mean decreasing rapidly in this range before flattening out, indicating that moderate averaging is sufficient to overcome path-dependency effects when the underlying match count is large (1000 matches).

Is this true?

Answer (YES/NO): YES